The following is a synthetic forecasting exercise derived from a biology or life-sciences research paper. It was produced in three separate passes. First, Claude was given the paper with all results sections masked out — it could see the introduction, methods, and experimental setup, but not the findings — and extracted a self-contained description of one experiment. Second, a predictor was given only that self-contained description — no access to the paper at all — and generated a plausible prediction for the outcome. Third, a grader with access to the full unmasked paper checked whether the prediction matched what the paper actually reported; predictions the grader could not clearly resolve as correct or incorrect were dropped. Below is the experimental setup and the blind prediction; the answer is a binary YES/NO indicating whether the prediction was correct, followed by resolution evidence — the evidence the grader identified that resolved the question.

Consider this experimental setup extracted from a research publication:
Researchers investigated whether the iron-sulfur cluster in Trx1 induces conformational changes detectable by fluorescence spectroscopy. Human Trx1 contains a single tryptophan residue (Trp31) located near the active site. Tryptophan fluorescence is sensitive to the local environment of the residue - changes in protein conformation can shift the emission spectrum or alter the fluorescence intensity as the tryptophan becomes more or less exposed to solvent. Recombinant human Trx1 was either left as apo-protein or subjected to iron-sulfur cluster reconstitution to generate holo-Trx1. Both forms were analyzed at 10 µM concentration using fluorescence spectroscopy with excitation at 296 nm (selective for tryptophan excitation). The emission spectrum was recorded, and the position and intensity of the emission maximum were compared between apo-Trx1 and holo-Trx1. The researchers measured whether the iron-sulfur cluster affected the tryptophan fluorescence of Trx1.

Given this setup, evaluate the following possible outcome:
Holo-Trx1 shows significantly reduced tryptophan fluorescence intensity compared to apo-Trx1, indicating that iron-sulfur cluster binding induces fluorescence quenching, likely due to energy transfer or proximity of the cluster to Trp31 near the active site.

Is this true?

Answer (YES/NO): YES